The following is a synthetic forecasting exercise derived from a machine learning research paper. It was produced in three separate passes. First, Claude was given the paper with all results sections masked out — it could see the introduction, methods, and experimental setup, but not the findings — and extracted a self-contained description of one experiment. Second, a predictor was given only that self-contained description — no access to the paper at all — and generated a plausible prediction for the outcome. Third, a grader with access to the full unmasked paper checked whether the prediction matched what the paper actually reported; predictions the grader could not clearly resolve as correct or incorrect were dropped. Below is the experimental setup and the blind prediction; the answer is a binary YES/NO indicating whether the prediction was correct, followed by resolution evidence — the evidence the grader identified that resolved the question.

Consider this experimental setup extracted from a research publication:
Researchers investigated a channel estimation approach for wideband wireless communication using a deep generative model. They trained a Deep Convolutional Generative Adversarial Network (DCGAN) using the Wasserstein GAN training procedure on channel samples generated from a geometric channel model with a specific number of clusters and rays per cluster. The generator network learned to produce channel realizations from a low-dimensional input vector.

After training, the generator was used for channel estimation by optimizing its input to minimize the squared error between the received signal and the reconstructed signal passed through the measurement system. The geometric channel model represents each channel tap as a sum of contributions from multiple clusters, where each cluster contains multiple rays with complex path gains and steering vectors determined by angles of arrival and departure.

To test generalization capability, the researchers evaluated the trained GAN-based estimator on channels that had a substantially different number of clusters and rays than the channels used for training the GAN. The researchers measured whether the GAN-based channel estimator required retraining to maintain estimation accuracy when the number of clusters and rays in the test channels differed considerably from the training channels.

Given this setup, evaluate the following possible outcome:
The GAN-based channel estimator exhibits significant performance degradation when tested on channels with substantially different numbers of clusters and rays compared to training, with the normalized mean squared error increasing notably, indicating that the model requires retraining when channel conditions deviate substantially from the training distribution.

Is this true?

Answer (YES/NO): NO